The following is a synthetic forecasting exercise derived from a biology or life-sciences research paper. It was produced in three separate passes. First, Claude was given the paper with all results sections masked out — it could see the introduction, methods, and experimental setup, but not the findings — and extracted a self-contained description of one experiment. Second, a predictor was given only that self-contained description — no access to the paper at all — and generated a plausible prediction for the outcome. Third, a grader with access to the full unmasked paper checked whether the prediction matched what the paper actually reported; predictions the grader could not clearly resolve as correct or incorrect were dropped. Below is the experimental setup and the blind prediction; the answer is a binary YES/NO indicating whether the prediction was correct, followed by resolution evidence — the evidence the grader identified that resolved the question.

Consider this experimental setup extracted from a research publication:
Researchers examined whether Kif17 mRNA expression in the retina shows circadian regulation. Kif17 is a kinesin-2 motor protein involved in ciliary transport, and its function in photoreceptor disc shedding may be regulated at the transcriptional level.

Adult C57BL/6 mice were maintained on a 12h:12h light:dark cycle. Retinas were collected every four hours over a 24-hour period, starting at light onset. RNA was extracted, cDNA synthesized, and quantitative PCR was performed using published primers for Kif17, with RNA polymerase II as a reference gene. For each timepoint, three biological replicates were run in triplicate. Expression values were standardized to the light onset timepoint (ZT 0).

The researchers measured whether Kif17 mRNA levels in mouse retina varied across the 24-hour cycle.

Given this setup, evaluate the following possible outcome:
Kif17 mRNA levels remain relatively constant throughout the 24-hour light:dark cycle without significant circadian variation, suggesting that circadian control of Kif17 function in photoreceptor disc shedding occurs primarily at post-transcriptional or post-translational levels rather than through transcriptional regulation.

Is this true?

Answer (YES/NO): NO